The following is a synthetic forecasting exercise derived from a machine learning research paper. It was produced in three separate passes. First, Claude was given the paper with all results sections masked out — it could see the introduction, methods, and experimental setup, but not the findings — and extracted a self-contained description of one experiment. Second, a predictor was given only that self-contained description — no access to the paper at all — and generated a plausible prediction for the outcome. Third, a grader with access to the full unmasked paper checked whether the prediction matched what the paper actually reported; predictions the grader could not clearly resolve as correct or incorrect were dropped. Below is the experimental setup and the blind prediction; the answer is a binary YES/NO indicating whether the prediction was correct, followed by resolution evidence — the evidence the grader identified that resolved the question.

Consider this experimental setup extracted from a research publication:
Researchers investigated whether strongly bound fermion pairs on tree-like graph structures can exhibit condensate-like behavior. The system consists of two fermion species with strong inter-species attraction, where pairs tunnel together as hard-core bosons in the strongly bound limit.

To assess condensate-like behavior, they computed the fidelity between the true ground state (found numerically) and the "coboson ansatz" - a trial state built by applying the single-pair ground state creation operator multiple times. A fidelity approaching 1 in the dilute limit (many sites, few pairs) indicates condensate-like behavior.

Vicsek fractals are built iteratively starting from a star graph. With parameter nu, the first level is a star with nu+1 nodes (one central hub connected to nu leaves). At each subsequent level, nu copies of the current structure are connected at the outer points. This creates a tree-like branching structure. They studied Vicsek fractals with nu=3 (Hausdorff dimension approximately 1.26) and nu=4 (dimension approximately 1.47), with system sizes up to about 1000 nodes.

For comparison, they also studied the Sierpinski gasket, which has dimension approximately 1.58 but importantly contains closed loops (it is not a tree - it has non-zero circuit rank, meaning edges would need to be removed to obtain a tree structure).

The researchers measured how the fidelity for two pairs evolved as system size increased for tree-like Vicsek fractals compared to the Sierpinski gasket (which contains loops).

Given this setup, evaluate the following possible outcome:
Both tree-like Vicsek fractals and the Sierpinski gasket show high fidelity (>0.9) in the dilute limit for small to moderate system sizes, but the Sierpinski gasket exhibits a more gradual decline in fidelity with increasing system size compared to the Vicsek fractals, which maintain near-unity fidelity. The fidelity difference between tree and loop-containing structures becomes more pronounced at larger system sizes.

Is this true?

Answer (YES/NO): NO